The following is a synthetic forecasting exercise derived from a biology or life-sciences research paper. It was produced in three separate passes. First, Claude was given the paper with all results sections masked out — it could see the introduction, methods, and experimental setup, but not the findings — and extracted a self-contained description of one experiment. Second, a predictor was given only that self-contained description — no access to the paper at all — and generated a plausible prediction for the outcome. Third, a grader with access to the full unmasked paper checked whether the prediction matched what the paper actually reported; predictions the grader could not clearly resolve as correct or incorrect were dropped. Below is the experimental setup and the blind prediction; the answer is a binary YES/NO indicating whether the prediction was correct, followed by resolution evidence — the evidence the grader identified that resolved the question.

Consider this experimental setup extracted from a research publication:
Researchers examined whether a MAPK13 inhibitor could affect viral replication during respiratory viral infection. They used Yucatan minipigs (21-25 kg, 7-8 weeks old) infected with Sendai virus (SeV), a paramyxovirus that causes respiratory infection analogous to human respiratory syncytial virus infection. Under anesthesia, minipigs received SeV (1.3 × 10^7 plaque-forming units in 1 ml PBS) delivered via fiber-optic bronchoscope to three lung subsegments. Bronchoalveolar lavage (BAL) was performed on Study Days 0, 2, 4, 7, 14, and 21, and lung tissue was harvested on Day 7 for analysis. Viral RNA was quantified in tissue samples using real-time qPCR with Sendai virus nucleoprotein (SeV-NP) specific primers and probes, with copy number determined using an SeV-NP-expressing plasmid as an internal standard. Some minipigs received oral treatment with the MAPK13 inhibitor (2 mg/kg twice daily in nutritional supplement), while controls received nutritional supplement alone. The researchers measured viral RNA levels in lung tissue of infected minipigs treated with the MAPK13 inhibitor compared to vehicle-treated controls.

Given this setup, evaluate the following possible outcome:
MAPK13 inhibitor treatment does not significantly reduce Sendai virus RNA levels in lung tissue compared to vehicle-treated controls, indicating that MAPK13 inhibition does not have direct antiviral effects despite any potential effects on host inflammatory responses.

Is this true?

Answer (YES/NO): YES